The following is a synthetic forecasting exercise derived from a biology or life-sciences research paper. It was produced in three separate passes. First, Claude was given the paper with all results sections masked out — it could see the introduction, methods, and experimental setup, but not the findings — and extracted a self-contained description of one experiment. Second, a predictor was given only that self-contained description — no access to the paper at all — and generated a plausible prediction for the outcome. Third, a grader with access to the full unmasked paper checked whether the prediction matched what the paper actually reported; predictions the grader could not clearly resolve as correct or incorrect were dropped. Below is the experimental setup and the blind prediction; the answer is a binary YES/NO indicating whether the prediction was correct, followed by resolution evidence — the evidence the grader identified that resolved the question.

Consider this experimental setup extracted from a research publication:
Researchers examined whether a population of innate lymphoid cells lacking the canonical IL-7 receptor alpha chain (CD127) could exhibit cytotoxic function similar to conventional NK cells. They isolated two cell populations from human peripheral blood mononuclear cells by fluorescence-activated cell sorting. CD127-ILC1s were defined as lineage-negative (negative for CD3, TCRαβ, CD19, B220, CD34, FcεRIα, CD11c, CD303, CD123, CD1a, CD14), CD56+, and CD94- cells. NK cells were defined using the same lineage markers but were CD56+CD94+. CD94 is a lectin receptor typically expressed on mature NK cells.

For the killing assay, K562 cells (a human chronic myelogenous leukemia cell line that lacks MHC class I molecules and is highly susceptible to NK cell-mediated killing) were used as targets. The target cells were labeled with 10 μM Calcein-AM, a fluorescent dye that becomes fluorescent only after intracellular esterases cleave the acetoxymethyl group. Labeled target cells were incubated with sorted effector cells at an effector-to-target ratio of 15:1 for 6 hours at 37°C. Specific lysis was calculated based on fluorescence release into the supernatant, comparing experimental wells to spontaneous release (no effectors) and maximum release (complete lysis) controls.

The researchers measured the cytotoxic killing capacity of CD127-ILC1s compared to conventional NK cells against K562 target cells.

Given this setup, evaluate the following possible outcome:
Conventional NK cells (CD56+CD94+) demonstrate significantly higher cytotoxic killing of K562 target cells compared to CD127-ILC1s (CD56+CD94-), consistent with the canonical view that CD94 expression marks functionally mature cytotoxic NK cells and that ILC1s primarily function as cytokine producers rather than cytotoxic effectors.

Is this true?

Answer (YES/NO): YES